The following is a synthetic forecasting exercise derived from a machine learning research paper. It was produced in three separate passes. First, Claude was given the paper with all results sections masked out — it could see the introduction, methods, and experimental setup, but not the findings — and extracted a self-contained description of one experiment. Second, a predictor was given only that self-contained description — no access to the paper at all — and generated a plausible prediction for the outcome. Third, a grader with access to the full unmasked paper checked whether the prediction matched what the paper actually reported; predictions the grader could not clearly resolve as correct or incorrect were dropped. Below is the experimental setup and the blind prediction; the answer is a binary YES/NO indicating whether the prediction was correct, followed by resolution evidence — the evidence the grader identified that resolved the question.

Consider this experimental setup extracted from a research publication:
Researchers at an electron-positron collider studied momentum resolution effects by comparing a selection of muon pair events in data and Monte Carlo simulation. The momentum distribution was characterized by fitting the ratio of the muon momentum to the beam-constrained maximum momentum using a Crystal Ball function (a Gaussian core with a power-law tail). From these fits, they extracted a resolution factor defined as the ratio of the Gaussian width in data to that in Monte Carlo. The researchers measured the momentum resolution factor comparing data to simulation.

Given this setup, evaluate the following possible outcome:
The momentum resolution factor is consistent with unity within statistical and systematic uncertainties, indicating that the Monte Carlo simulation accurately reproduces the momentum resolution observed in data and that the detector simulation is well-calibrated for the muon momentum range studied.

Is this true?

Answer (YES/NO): NO